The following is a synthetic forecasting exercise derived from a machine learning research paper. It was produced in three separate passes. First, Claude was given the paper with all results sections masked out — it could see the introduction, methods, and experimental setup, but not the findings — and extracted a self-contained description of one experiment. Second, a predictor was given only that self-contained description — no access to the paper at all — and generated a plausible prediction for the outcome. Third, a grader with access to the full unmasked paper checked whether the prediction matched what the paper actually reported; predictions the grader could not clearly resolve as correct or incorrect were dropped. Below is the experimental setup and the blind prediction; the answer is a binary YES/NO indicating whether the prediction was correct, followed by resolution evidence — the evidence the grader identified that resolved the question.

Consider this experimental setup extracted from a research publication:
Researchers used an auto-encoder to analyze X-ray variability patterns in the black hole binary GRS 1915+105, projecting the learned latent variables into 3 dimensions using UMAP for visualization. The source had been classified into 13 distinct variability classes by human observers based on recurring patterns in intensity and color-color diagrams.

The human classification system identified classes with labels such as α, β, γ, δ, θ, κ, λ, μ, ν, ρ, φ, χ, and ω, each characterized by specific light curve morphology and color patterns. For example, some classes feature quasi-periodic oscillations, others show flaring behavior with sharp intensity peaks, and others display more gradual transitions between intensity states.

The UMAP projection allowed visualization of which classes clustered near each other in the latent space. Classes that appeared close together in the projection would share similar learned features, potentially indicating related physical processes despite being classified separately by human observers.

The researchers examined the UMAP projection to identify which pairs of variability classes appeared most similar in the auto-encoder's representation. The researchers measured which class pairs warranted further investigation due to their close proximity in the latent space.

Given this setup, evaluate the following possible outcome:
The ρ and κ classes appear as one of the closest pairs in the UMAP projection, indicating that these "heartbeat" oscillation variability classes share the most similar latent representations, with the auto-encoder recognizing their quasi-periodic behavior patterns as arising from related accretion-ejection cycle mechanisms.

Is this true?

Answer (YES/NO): NO